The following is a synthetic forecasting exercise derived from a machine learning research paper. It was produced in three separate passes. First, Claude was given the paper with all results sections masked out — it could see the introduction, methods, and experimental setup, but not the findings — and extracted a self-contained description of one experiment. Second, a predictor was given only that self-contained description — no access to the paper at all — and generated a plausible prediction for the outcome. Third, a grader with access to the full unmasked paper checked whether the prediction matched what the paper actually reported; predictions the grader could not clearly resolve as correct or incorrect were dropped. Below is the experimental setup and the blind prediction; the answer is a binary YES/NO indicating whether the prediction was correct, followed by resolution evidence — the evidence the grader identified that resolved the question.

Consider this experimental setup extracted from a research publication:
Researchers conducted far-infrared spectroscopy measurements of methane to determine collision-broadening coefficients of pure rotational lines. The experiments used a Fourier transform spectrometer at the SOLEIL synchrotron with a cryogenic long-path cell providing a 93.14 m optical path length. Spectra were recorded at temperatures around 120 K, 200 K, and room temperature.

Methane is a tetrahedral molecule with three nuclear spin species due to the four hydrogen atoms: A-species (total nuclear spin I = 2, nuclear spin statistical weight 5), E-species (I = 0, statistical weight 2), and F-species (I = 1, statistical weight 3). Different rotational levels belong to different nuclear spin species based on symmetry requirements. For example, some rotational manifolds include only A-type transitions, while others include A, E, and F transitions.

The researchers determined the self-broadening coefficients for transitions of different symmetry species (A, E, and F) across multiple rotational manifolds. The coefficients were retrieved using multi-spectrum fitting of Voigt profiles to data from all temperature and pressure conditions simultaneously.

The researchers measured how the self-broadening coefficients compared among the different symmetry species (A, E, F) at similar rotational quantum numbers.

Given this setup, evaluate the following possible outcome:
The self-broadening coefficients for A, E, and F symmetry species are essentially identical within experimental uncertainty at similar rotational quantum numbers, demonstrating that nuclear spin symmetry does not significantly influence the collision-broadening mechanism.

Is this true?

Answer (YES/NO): YES